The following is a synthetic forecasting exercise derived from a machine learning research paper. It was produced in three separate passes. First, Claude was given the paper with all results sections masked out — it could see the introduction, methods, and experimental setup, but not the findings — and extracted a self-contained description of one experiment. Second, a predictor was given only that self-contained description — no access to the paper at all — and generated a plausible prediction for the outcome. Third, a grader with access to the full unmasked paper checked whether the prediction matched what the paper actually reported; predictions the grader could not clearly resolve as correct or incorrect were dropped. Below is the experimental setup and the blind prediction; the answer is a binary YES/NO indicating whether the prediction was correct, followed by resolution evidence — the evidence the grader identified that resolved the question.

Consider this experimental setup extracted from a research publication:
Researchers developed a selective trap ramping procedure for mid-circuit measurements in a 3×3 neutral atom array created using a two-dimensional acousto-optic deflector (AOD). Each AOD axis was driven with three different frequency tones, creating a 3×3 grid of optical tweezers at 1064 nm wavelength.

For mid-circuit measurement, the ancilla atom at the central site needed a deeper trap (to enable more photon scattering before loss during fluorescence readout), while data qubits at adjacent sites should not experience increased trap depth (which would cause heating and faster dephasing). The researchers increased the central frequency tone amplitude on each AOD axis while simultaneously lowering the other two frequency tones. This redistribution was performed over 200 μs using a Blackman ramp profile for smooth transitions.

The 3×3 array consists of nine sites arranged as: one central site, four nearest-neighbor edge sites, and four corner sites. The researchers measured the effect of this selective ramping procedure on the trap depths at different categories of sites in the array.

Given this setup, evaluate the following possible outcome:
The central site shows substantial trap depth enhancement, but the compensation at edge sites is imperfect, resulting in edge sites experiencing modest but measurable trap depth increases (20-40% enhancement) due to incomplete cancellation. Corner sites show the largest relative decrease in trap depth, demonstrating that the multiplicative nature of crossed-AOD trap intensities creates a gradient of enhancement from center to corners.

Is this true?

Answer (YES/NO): NO